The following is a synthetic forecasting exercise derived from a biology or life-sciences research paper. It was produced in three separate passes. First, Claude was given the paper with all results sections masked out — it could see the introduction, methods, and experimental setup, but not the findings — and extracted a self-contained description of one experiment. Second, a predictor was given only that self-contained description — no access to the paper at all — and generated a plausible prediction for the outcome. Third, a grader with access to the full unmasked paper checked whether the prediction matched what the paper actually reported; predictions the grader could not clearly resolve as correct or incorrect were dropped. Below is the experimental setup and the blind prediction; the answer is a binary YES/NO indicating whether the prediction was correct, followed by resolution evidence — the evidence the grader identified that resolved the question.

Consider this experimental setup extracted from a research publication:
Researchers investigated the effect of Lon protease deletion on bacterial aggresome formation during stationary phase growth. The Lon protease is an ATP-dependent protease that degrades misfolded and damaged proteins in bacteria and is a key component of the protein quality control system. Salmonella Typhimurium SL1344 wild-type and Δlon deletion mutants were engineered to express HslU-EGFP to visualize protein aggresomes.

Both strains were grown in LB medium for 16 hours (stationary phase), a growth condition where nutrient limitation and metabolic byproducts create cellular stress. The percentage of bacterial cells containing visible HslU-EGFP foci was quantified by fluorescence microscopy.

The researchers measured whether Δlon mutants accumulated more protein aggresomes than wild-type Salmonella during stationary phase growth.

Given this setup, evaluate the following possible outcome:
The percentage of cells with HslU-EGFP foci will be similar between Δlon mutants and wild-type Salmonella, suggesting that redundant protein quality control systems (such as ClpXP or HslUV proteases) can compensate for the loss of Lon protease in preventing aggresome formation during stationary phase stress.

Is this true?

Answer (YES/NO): NO